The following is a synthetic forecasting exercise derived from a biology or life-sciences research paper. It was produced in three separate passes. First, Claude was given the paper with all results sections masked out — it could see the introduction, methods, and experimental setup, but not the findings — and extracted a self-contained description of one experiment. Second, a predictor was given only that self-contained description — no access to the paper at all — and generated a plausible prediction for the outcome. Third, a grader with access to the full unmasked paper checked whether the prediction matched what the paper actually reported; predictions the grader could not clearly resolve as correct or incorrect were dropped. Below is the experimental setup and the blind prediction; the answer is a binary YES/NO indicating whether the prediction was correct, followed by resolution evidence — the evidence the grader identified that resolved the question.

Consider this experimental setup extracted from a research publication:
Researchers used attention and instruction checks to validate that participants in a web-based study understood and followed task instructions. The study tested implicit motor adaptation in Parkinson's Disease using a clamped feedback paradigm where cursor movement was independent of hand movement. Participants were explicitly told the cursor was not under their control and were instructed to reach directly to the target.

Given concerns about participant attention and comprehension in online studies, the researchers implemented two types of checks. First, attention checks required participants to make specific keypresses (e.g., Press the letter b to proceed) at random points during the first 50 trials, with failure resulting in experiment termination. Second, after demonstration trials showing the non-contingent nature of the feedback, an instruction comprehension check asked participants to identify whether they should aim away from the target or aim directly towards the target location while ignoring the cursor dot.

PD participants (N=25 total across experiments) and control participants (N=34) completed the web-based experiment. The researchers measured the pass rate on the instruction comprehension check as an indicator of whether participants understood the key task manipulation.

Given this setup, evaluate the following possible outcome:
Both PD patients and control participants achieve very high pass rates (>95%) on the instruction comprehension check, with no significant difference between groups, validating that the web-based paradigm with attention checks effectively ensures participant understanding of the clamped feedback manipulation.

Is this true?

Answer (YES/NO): YES